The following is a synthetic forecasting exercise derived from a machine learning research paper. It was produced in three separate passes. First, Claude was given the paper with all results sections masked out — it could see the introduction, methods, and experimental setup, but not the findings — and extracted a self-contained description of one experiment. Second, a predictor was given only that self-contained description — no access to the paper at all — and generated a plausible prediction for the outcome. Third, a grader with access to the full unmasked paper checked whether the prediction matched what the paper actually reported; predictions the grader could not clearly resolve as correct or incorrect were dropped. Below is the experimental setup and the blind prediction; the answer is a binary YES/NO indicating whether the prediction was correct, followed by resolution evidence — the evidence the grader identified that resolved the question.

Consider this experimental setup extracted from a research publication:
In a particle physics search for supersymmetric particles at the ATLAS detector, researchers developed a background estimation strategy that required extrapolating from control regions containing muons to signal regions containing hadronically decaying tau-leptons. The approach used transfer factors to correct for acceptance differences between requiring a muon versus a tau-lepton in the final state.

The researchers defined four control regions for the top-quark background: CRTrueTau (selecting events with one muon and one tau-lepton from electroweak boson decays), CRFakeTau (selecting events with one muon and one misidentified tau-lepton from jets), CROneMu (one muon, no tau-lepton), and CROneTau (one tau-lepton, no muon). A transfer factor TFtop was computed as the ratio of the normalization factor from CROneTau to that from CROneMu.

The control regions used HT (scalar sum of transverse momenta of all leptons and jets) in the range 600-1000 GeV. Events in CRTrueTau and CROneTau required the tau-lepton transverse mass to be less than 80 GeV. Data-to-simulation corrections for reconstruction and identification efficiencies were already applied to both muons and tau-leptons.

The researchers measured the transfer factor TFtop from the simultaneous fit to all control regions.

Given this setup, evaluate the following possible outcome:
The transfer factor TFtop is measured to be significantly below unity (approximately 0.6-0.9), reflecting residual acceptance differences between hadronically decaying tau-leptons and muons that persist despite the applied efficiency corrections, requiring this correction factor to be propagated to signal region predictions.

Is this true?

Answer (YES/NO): NO